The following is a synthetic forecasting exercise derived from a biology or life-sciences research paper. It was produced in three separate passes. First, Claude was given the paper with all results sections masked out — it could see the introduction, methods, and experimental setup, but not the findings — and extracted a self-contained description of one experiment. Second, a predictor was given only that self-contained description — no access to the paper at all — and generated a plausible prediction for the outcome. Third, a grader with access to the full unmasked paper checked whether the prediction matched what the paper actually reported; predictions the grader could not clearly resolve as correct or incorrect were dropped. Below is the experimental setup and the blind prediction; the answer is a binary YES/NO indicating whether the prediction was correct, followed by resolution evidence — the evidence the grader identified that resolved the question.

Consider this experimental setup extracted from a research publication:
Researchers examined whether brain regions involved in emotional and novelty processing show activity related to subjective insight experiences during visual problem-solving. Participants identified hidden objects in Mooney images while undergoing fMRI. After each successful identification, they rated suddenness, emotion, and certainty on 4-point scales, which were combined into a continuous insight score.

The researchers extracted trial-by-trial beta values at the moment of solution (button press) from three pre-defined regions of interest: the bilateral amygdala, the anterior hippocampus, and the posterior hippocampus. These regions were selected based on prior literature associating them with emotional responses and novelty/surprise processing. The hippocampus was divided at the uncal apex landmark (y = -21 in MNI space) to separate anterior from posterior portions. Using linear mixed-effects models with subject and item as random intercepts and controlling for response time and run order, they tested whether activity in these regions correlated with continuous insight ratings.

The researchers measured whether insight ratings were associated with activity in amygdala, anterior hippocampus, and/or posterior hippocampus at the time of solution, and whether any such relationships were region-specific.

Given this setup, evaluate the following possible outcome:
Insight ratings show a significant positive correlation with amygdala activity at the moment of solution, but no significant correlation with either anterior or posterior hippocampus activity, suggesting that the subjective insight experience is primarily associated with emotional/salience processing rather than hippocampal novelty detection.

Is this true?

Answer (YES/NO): NO